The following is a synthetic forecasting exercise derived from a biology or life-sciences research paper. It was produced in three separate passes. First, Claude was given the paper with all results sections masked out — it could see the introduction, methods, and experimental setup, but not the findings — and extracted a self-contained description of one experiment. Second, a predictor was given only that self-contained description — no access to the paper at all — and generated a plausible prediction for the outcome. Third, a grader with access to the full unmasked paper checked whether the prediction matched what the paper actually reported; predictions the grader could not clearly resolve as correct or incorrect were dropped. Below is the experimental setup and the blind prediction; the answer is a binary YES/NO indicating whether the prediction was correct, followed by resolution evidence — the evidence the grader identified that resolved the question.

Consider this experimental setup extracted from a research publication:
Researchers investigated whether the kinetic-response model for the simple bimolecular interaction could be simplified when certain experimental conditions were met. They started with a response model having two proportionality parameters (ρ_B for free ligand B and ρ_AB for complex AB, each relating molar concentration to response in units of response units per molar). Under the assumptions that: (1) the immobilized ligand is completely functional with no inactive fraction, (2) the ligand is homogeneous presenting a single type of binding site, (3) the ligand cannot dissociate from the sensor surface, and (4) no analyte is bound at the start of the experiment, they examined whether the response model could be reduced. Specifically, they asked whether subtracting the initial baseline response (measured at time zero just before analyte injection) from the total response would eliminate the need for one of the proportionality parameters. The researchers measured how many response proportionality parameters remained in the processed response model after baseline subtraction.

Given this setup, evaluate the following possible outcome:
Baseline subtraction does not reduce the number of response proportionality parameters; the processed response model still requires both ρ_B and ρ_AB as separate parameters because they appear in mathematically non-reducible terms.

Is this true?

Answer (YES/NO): NO